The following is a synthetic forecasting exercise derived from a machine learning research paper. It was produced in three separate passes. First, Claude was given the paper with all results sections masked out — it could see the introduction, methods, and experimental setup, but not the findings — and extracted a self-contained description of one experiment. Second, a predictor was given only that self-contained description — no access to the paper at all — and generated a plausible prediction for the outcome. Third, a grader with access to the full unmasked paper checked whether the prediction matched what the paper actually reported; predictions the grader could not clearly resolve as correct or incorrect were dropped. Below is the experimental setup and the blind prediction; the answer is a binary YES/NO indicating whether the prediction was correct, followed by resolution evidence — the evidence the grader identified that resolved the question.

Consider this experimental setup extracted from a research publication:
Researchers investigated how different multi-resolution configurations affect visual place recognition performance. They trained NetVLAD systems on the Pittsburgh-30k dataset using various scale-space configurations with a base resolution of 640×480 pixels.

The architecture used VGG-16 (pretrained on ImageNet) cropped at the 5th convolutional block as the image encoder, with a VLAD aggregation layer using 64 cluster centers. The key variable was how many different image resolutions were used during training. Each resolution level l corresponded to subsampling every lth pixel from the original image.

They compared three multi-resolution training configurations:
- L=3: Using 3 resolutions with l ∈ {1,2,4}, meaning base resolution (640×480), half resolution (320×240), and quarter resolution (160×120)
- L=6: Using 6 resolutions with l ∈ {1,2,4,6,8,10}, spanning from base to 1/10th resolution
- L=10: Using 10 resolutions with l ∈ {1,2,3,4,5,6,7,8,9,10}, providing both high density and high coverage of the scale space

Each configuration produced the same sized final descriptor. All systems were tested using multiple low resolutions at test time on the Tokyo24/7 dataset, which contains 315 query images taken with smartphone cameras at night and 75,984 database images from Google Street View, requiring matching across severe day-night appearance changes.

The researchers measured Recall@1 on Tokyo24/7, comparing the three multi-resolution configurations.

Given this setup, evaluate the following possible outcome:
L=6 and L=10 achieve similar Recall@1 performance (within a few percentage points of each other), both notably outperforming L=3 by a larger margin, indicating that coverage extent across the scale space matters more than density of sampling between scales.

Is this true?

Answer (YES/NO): NO